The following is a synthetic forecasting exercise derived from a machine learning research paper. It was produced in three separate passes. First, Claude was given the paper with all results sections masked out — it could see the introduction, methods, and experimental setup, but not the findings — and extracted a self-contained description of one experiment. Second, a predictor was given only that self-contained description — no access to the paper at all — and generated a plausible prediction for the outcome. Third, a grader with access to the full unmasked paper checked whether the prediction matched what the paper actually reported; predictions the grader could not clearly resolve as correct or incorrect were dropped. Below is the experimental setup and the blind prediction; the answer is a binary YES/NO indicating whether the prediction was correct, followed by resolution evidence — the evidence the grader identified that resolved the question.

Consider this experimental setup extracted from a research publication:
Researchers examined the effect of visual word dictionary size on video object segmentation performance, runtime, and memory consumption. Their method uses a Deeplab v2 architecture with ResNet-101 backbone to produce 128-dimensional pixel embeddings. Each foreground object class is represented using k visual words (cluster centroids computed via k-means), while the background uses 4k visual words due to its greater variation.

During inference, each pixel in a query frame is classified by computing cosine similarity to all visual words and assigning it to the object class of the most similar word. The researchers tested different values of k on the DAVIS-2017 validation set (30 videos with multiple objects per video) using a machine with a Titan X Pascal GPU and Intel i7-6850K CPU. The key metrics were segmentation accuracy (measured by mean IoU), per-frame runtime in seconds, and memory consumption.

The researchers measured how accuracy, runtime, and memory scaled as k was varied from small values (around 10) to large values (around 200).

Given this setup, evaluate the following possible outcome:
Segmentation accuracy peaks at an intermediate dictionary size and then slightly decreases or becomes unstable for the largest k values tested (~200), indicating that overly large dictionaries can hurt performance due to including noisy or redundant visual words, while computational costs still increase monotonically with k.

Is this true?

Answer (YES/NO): NO